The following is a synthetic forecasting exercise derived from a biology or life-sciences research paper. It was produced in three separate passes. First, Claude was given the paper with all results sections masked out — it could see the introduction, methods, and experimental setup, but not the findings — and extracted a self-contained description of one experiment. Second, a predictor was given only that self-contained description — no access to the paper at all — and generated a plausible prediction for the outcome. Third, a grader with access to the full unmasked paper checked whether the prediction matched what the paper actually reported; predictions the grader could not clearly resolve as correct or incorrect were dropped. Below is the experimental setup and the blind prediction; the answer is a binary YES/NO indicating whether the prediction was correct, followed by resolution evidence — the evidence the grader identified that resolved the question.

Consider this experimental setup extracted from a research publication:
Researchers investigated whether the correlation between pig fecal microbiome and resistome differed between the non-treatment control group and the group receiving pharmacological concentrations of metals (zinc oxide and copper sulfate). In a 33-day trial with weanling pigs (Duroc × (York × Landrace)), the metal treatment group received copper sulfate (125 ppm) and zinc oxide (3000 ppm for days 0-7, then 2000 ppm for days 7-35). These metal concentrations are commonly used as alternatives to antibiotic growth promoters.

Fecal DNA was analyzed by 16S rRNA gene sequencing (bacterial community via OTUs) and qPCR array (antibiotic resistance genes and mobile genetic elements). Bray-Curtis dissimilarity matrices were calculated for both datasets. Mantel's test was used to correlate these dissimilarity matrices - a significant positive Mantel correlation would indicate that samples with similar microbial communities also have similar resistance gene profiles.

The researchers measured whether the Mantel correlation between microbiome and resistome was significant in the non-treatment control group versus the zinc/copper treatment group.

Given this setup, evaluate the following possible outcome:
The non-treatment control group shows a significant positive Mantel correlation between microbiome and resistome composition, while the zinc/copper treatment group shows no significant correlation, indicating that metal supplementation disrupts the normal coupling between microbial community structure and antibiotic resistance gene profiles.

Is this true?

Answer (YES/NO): YES